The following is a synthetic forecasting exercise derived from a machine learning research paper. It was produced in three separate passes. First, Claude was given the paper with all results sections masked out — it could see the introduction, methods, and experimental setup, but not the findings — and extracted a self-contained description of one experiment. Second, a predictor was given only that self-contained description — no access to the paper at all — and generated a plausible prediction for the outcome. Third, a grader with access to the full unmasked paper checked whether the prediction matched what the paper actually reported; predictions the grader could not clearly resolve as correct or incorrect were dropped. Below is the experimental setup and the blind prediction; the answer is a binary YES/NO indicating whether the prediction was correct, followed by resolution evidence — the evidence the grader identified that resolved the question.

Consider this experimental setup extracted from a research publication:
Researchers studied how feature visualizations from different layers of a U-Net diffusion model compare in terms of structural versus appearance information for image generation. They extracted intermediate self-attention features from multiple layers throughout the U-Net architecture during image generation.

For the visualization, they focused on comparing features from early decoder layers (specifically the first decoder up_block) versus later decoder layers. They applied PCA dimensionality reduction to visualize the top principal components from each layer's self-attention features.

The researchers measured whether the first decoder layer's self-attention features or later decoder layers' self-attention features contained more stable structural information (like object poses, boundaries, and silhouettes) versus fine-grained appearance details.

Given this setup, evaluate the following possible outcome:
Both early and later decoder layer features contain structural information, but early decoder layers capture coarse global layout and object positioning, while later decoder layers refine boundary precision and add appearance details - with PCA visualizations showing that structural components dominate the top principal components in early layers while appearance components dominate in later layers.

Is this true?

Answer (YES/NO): NO